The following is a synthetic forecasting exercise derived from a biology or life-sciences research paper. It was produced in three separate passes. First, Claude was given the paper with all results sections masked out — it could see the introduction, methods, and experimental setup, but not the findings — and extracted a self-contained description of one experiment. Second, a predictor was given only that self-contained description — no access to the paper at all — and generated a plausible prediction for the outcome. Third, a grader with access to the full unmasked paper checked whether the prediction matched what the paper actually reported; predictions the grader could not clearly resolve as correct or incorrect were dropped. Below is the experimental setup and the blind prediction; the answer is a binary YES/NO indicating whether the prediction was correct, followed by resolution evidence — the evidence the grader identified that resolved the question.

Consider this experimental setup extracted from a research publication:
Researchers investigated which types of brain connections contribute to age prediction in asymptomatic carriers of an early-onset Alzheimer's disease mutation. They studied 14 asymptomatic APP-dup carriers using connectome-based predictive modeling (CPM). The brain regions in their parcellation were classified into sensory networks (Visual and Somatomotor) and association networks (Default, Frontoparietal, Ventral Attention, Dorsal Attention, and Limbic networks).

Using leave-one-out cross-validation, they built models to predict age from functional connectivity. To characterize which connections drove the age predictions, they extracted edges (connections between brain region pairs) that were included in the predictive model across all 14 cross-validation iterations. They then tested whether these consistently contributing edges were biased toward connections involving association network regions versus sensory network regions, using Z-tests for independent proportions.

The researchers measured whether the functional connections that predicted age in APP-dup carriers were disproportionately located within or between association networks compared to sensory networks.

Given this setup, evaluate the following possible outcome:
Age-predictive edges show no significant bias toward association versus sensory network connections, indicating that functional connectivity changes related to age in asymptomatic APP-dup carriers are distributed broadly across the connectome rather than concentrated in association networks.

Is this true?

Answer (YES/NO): NO